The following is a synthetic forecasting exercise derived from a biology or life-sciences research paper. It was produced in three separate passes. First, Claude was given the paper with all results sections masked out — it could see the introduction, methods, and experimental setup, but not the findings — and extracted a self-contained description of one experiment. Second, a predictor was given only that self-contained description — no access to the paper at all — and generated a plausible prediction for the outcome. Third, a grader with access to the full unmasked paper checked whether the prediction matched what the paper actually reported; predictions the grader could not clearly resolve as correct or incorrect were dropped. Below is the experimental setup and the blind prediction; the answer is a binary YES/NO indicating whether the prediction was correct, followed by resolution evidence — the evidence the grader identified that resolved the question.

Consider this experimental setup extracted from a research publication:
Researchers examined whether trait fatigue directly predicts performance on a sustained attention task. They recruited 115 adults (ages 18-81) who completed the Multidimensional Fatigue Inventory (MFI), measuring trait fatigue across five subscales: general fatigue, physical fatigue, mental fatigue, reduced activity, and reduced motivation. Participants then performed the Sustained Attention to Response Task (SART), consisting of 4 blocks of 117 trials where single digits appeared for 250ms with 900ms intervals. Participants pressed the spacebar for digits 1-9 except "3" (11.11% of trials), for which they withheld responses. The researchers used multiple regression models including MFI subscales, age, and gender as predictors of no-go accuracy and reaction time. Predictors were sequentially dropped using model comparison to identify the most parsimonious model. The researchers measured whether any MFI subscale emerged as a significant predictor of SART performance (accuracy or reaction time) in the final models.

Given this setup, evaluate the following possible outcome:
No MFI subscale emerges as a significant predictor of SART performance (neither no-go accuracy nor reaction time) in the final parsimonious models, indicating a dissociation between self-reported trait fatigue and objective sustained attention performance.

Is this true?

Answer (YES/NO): YES